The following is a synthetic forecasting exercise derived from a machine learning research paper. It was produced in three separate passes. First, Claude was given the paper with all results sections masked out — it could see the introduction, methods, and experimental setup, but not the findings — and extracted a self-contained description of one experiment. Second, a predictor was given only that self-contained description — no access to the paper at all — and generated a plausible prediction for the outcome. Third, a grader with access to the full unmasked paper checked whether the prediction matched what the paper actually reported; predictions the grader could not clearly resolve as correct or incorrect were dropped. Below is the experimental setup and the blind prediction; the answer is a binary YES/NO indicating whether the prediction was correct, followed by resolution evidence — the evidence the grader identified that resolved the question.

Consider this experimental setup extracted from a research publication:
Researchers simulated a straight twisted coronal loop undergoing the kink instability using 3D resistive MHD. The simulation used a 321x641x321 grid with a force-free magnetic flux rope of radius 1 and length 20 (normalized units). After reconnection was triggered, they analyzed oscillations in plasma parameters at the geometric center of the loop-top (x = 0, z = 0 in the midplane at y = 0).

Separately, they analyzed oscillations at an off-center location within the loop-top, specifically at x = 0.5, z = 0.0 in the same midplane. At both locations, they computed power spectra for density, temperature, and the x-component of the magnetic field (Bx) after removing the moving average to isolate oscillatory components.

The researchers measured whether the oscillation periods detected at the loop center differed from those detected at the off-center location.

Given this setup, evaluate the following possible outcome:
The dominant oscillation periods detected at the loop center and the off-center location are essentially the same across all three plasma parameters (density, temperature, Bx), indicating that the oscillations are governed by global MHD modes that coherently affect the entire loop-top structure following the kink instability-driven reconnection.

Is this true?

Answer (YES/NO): NO